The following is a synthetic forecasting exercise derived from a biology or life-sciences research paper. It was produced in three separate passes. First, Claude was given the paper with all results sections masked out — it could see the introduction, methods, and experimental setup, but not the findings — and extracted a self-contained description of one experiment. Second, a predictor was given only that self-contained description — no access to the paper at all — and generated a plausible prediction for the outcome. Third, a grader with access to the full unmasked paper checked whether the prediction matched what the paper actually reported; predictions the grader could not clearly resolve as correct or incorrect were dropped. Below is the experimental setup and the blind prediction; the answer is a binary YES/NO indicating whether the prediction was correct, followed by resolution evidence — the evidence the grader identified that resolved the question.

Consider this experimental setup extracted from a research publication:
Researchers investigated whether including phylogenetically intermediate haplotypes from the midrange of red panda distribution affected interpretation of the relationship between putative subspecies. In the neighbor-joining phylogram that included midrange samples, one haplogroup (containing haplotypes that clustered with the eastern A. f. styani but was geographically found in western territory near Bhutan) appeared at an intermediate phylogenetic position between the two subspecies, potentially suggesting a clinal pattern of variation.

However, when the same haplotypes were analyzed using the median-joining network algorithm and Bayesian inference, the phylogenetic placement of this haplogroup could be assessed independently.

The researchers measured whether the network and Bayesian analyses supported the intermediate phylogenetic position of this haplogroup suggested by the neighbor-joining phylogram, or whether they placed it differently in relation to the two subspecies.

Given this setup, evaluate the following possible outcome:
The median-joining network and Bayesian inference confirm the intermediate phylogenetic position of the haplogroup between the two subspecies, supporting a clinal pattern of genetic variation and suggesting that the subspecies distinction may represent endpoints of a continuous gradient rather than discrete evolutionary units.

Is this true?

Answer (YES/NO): NO